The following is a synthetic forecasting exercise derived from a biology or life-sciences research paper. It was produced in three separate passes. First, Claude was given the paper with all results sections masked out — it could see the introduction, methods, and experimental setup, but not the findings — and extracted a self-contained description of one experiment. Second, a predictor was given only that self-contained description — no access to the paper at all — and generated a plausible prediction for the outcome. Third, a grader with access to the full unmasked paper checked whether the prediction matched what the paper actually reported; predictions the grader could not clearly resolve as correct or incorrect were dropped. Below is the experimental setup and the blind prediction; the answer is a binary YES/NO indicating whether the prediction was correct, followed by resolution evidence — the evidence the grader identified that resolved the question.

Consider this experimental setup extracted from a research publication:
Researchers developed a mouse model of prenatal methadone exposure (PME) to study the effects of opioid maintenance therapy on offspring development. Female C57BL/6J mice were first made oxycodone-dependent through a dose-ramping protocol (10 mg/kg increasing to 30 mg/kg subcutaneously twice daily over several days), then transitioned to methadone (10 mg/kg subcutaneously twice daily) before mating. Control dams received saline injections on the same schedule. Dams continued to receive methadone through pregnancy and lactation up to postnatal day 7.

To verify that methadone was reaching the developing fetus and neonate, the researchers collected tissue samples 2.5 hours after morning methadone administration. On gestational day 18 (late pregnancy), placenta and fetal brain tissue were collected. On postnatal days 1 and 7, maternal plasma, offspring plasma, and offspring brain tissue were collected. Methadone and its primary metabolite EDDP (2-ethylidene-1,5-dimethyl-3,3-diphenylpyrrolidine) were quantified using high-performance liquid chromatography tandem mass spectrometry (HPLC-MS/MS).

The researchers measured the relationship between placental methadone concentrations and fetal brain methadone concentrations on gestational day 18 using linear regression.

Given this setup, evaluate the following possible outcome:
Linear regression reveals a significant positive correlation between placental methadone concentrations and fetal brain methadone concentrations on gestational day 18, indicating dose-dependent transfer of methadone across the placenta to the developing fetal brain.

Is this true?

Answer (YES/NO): YES